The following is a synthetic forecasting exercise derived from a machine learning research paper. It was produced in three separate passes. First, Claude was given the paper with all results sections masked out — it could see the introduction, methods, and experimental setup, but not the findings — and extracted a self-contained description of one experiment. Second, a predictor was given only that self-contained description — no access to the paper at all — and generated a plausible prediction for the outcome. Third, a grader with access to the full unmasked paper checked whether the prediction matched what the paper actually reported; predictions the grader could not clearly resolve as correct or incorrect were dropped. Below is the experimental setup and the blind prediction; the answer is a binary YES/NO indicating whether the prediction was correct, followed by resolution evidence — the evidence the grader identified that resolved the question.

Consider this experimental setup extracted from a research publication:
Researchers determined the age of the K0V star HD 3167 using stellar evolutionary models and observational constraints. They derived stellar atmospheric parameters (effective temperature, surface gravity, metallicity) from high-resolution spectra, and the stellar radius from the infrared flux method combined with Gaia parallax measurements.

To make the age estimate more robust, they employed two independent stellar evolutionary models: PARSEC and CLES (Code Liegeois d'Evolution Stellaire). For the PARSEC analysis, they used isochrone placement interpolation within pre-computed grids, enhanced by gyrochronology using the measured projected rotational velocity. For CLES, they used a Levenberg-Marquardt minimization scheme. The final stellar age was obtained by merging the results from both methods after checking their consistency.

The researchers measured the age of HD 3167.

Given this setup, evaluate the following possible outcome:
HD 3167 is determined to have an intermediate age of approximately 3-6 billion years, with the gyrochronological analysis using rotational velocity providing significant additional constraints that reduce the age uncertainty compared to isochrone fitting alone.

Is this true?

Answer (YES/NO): NO